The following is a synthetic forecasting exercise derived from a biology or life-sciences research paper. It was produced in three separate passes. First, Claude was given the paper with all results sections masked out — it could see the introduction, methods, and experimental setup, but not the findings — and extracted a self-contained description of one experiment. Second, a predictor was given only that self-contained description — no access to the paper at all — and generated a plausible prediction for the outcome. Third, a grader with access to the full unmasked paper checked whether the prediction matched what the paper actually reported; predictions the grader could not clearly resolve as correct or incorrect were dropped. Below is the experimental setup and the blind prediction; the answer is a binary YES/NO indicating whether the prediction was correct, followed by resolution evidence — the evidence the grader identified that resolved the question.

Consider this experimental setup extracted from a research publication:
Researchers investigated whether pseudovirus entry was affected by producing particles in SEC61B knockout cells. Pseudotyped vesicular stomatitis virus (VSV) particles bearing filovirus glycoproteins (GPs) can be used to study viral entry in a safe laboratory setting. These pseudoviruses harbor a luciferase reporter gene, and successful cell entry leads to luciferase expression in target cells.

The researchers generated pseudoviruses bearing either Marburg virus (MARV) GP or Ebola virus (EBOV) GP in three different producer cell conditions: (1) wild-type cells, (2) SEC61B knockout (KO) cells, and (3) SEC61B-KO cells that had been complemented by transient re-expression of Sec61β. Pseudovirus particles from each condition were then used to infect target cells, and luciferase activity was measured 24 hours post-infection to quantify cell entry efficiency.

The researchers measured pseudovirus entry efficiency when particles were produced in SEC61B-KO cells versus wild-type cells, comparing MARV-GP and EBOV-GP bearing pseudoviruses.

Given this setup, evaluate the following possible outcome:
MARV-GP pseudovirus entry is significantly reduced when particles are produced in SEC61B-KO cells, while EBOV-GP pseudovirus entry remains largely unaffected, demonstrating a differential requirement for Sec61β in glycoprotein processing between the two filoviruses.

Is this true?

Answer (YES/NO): NO